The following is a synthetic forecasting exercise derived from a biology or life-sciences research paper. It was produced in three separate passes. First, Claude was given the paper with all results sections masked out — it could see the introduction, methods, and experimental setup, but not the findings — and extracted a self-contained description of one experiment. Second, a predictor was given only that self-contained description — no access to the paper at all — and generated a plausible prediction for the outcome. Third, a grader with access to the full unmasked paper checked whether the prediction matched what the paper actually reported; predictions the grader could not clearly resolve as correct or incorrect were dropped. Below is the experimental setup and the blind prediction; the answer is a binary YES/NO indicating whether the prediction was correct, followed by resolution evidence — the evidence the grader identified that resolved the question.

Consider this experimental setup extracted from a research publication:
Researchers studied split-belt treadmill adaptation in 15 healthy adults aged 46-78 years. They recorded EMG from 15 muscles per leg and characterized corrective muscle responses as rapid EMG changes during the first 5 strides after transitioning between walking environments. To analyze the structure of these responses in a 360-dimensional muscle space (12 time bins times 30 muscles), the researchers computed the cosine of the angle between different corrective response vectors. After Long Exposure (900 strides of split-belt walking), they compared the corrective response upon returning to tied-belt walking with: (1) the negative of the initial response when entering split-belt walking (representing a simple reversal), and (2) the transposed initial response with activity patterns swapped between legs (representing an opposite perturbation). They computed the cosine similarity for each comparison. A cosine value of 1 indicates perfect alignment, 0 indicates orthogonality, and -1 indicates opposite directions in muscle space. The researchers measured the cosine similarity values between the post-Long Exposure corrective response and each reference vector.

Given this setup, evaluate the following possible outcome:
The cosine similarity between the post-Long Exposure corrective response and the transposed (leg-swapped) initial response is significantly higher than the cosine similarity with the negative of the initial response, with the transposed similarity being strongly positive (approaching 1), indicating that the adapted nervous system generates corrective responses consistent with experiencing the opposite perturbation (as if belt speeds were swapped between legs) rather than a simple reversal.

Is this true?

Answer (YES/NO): NO